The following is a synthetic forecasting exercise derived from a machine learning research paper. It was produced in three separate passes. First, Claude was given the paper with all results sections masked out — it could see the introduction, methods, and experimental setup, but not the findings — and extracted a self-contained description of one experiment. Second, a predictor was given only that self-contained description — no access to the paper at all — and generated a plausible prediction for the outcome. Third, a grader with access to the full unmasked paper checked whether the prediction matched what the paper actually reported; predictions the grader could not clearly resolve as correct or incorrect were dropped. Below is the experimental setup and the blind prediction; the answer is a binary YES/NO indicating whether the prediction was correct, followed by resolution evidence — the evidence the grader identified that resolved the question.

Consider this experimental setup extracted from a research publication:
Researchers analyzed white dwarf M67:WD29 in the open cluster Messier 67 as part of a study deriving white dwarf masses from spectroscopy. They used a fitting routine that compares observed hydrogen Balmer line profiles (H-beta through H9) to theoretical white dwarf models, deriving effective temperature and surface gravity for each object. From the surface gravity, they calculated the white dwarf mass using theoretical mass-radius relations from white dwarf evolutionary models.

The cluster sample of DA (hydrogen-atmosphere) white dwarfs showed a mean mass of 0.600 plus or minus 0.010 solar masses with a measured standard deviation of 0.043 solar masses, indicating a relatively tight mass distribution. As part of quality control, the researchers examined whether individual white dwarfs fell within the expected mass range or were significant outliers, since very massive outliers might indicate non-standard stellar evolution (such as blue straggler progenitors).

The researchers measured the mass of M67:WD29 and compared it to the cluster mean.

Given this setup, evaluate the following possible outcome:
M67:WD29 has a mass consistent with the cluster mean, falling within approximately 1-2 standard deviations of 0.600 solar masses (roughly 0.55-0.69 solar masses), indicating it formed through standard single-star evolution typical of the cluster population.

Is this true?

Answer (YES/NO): NO